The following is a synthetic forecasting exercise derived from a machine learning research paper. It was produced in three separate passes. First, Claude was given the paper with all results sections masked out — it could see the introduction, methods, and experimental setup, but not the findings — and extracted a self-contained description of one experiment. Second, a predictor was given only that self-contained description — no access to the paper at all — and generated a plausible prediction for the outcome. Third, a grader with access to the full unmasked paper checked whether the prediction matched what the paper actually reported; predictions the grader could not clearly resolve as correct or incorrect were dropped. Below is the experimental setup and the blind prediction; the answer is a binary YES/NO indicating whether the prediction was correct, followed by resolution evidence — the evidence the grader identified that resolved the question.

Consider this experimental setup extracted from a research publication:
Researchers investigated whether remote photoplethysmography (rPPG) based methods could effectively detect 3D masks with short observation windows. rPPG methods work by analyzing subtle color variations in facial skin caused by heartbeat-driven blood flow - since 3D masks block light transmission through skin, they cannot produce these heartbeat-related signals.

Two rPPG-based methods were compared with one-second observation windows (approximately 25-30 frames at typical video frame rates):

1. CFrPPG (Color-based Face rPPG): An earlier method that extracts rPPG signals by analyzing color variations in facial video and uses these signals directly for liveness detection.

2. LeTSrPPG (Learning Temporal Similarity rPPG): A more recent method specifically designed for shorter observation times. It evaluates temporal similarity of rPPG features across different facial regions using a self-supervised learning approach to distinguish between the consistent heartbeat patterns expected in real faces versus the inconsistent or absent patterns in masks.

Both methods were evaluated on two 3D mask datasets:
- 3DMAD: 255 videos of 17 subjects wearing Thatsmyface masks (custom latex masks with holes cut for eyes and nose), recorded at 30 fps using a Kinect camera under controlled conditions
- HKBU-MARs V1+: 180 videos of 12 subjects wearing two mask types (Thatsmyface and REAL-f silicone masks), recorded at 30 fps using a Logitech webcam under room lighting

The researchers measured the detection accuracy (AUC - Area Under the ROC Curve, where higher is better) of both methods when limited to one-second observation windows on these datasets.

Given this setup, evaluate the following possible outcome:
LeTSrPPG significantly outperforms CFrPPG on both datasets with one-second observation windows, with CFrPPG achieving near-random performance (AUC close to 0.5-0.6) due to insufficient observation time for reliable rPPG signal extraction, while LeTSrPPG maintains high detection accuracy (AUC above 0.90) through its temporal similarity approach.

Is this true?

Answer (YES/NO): NO